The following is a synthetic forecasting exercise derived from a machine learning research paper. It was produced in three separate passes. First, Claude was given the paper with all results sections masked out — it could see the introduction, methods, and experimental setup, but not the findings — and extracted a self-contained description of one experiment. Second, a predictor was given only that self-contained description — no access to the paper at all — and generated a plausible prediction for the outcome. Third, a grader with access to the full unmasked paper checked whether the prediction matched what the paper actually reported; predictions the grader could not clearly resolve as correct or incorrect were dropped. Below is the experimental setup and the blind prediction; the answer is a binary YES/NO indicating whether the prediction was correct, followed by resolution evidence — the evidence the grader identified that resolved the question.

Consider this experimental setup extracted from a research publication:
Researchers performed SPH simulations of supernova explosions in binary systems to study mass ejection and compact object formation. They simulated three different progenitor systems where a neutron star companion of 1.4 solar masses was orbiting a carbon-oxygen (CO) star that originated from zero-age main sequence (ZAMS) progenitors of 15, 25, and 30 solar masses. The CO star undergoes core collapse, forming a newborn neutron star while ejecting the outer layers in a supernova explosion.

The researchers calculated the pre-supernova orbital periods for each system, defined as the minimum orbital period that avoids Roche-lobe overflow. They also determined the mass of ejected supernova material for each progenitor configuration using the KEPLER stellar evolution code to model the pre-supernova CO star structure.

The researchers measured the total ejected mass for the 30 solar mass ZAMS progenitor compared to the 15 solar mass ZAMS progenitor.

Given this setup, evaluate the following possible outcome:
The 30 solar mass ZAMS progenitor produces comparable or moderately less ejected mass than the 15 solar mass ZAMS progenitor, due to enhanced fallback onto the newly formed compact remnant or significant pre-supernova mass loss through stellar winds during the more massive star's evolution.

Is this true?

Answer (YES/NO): NO